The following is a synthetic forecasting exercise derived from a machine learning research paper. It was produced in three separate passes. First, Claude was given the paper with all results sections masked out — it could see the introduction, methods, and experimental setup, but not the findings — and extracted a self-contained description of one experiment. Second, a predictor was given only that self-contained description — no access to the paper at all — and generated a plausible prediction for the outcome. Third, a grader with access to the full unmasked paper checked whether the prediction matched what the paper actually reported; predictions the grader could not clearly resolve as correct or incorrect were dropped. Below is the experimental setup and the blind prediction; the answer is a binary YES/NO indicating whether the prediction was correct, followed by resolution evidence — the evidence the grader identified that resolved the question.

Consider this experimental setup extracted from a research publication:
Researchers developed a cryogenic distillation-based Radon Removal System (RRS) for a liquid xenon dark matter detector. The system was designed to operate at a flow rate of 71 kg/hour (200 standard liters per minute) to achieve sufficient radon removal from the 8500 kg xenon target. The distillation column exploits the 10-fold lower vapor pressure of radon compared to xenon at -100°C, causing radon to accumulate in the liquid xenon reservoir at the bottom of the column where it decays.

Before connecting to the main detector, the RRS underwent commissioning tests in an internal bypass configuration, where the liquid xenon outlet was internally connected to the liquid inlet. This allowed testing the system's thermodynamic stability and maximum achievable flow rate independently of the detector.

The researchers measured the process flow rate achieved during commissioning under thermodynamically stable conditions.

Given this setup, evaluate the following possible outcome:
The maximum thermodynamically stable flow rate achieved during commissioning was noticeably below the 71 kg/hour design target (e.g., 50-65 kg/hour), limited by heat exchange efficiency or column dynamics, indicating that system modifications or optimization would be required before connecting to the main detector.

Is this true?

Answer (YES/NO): NO